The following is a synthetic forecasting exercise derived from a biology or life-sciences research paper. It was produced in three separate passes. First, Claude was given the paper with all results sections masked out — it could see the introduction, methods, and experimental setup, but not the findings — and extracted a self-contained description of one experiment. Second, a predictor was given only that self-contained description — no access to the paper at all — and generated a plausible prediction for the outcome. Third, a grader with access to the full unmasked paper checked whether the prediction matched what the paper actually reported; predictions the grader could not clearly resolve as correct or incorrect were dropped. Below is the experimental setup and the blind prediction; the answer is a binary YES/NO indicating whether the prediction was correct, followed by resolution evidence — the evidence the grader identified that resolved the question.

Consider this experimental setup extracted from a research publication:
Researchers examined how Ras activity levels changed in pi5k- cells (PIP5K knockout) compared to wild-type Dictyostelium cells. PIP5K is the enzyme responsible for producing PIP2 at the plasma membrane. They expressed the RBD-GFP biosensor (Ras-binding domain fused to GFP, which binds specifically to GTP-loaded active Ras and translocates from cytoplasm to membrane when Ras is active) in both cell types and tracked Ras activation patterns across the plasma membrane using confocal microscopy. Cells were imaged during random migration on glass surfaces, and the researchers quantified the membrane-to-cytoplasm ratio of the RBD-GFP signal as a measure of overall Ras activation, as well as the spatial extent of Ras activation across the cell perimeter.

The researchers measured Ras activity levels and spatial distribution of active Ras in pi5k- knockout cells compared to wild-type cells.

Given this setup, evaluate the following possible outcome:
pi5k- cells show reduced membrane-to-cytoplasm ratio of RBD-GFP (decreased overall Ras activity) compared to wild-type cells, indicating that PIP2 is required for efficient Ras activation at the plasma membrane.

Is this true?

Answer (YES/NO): NO